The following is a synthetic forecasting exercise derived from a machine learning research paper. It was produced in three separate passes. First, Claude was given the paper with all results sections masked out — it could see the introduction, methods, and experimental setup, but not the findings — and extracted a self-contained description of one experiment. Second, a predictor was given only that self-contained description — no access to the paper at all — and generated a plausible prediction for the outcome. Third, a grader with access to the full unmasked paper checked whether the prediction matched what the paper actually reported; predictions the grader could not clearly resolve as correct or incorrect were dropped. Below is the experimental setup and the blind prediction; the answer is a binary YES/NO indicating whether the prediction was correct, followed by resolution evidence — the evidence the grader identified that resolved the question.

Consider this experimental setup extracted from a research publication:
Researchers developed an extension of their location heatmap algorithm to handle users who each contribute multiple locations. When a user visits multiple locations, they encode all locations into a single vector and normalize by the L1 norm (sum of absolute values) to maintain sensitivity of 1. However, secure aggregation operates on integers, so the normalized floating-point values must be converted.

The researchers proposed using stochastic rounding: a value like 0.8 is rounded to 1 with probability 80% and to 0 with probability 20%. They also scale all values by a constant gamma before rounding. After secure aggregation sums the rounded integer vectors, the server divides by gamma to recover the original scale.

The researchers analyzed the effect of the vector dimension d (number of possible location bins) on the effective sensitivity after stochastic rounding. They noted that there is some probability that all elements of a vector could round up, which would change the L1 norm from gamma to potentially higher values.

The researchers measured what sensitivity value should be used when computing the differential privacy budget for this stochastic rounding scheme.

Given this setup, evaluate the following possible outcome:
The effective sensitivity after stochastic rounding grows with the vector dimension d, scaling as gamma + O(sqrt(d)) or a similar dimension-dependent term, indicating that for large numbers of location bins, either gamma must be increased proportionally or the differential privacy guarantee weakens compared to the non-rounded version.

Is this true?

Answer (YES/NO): NO